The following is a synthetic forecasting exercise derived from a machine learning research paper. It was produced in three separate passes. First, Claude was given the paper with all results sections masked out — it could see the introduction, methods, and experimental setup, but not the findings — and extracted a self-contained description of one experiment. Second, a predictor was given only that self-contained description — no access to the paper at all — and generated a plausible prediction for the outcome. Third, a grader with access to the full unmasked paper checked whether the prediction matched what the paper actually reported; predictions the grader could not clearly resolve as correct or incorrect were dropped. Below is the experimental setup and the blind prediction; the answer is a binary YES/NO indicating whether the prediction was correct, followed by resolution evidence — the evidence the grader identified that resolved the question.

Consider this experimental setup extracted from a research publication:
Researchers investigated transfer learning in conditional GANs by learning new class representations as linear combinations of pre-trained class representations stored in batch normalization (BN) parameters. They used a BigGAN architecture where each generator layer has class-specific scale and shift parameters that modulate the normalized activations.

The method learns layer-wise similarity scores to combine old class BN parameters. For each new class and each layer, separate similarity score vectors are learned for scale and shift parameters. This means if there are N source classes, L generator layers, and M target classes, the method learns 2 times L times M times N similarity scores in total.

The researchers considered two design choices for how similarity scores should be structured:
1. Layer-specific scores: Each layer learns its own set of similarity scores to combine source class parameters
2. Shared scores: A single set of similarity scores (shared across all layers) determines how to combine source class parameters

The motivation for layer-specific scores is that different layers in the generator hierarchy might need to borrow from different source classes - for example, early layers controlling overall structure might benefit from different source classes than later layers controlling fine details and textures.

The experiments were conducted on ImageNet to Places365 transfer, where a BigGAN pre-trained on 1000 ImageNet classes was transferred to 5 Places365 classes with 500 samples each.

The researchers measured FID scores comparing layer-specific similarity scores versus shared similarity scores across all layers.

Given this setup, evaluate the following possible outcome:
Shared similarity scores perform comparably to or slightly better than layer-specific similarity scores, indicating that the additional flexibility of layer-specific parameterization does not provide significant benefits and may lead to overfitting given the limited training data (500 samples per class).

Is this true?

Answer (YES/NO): YES